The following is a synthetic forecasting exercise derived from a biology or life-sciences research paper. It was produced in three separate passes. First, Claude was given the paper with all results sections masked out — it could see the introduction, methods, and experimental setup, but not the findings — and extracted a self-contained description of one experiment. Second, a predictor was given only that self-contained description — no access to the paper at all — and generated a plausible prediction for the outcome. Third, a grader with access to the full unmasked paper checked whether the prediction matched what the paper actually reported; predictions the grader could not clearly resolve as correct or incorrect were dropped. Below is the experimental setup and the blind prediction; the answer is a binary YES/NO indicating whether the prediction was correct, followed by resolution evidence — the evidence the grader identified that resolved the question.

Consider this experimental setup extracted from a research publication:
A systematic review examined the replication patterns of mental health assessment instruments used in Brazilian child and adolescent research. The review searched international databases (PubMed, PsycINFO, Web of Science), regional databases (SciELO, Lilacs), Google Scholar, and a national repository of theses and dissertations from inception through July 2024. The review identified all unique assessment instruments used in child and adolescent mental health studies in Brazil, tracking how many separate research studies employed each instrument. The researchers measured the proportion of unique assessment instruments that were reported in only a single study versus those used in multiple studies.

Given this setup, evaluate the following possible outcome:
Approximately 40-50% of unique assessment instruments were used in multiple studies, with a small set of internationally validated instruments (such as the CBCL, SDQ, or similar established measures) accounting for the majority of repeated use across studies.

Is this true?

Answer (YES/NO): NO